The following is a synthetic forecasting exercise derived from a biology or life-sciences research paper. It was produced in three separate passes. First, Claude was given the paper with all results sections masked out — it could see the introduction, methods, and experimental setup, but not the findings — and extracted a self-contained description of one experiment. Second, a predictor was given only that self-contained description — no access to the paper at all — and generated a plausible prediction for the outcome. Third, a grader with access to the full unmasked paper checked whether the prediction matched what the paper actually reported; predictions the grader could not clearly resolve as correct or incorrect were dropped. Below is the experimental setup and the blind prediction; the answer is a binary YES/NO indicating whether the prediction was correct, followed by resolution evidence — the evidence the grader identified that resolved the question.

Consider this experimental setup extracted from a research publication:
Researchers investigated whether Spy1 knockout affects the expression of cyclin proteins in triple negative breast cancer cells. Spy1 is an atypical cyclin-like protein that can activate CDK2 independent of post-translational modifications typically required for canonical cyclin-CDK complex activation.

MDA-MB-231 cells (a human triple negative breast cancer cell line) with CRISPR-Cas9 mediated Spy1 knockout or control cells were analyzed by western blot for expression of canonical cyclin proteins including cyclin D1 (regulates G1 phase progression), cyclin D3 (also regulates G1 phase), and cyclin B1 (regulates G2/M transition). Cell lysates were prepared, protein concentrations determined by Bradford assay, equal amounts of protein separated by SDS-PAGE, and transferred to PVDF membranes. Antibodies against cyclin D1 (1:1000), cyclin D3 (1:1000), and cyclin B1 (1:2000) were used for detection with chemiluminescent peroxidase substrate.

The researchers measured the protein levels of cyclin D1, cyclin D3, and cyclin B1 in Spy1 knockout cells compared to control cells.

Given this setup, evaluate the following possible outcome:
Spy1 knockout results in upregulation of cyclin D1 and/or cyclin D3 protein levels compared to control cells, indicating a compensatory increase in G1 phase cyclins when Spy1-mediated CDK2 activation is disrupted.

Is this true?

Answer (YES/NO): NO